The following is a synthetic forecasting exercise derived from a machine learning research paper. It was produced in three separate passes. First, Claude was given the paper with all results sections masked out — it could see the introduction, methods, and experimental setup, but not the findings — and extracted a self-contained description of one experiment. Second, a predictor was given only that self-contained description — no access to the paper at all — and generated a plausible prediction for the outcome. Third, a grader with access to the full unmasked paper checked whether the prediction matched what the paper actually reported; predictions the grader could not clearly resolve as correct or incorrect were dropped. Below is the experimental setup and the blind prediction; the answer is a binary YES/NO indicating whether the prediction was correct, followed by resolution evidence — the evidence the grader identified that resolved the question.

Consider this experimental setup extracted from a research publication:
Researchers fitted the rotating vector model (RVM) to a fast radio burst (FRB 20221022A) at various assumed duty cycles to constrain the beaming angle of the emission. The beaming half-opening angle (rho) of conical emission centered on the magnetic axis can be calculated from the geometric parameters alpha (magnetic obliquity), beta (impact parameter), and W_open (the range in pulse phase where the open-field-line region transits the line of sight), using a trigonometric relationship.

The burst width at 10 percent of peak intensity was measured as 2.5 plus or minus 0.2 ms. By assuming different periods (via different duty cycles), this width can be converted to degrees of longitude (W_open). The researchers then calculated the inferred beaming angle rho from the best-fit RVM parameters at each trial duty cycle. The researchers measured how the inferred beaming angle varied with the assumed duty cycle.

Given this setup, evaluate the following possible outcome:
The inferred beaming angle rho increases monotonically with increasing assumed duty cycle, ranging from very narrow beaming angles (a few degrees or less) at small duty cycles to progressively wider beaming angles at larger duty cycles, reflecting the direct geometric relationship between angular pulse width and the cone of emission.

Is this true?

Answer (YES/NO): YES